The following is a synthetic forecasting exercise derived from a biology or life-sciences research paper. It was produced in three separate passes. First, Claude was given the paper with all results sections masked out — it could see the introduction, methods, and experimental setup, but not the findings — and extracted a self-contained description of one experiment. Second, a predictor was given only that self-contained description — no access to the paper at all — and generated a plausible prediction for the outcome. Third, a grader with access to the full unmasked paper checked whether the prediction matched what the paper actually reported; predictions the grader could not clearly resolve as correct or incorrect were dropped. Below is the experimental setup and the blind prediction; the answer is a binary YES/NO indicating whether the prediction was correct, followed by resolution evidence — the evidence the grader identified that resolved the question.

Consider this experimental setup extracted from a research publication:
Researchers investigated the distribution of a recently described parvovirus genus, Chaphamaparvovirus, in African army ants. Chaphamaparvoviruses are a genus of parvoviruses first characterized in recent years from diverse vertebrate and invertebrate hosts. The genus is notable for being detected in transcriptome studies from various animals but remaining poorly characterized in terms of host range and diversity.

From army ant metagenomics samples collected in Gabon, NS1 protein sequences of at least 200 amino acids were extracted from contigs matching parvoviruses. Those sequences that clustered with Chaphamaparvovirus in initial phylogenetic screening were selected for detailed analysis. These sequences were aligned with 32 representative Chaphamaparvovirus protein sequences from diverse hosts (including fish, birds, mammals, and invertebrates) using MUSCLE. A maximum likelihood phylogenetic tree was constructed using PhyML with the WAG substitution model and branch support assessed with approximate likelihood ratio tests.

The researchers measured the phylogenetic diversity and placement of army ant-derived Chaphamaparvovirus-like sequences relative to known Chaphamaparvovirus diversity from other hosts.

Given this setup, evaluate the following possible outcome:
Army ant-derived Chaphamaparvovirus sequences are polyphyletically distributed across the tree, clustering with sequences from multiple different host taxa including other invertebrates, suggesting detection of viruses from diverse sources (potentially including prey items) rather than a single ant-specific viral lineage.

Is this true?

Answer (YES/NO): YES